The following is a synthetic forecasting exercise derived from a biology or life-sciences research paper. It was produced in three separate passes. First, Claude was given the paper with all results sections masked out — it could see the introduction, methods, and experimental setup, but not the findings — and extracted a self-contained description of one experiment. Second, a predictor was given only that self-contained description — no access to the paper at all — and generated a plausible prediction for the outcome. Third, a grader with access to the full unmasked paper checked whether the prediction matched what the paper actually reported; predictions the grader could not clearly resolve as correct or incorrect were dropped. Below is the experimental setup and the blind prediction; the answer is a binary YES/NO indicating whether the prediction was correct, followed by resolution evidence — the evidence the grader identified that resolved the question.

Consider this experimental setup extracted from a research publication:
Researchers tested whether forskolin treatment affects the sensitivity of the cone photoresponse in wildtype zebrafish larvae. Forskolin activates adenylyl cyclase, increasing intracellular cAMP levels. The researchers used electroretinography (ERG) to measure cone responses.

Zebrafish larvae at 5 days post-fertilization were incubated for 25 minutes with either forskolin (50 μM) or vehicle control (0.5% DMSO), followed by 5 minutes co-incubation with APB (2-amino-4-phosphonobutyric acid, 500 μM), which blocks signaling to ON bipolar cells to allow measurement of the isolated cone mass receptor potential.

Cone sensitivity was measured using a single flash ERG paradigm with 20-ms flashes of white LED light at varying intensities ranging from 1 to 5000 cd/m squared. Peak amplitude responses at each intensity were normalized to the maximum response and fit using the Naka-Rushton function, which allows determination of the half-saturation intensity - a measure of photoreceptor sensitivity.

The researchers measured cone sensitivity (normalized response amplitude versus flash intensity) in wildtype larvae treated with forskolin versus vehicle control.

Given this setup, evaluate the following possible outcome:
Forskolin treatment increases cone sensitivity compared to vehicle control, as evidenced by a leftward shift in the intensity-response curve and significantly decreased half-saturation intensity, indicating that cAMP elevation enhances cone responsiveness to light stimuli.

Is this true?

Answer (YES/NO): NO